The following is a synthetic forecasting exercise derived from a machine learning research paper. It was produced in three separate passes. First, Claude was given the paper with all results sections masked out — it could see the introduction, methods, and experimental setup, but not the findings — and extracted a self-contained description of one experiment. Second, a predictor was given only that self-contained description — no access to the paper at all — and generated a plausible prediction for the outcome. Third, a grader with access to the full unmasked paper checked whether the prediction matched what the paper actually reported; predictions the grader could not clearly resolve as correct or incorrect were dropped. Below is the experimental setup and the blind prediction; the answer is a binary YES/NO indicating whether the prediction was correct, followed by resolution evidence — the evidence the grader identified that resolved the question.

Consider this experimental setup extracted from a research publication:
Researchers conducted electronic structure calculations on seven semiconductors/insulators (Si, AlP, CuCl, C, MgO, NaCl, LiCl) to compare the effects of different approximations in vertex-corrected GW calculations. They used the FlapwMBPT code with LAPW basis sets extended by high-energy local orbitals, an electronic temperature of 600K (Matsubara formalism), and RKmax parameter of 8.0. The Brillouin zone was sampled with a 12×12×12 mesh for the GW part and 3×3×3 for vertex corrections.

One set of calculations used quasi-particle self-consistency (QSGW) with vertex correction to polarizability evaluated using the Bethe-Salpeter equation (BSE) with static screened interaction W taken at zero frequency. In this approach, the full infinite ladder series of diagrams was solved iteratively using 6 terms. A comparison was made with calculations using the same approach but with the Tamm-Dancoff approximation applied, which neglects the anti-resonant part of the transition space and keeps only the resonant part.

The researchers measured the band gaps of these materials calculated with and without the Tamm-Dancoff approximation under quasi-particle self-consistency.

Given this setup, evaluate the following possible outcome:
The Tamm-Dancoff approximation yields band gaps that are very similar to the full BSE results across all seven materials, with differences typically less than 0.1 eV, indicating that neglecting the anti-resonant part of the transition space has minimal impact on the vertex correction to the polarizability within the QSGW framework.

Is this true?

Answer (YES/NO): NO